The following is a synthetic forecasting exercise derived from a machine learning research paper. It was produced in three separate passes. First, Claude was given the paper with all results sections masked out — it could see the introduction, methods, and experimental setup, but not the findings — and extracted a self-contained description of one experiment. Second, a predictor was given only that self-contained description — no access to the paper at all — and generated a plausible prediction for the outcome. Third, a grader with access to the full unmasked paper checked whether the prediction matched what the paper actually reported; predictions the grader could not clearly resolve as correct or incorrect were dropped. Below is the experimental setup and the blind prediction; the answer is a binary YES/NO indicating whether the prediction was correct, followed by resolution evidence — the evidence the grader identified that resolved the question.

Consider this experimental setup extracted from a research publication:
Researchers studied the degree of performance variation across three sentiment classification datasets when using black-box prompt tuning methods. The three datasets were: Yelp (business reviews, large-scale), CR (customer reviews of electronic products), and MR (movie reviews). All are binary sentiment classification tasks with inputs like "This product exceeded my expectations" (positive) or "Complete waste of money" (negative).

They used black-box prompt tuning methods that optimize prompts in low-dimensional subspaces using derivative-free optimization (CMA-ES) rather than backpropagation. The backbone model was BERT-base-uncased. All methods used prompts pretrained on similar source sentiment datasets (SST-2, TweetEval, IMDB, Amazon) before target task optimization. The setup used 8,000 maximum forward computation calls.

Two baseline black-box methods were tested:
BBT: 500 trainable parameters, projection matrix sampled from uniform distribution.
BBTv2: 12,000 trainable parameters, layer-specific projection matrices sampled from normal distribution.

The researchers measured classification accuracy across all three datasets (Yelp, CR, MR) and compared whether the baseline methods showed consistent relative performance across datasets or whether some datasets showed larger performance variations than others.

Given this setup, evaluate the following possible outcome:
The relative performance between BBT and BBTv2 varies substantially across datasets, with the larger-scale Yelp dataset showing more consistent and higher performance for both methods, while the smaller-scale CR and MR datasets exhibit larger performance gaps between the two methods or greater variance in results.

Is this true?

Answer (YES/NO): NO